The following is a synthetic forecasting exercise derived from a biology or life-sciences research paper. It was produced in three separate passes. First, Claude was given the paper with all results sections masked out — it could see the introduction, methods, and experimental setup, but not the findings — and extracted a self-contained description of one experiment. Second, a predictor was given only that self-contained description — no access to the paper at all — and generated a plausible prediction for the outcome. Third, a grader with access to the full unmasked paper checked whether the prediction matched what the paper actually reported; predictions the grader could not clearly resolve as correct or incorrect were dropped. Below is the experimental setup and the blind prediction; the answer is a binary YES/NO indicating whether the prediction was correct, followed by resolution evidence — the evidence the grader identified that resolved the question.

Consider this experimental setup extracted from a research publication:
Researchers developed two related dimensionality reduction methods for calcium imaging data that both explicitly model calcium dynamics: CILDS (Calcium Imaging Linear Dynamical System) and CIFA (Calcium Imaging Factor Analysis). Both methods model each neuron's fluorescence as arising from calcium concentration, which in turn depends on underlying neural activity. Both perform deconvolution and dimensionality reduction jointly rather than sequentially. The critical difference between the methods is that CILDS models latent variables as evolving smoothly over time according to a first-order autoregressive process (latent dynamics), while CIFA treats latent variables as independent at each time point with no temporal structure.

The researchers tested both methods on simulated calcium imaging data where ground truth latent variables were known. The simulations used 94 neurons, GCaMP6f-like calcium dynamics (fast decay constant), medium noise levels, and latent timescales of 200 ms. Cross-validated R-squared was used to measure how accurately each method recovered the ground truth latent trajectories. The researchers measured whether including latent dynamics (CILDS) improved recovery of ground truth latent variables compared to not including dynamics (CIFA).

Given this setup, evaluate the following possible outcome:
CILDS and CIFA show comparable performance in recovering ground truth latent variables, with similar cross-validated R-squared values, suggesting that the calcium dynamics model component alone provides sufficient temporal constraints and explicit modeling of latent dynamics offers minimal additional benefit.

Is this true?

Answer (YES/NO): NO